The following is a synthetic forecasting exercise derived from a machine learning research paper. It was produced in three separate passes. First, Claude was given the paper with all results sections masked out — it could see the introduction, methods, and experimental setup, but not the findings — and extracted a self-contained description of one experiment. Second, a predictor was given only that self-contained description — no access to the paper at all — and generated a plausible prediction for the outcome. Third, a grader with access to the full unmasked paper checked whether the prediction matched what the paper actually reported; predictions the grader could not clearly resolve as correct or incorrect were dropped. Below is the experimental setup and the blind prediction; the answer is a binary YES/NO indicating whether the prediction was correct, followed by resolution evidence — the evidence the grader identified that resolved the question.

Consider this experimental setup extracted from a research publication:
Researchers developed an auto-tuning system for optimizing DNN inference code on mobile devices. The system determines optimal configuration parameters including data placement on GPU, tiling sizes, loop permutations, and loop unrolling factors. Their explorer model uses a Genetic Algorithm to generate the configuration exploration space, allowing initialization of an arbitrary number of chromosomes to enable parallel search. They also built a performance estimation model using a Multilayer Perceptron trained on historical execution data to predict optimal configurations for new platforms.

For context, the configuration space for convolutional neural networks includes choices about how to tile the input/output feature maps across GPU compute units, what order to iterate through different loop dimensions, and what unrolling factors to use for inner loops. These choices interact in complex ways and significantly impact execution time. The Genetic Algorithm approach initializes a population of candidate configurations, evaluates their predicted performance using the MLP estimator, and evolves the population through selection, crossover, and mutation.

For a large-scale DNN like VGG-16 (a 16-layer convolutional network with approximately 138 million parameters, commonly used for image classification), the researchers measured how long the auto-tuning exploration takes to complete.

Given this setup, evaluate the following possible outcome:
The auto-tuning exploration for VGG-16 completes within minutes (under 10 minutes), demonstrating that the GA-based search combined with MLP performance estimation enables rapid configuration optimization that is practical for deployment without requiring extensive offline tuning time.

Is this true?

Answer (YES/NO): NO